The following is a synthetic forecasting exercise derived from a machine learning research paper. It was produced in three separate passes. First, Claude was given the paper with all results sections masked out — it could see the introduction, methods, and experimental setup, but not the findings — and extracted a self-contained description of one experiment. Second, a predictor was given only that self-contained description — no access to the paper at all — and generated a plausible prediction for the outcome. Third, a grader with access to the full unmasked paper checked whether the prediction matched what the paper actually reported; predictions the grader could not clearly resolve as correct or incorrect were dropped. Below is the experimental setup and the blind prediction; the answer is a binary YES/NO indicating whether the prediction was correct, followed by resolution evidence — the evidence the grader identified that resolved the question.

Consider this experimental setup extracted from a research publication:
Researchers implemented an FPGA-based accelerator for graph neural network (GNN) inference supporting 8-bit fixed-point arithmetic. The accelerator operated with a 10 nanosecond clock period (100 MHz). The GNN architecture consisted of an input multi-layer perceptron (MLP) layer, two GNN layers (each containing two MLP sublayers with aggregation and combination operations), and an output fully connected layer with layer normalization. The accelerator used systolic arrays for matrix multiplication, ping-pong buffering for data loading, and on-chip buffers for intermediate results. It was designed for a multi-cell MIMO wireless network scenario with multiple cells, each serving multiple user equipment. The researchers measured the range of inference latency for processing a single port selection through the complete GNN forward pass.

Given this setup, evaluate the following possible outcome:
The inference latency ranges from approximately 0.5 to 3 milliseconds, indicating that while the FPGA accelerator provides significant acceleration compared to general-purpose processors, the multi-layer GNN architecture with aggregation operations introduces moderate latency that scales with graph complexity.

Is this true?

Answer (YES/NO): NO